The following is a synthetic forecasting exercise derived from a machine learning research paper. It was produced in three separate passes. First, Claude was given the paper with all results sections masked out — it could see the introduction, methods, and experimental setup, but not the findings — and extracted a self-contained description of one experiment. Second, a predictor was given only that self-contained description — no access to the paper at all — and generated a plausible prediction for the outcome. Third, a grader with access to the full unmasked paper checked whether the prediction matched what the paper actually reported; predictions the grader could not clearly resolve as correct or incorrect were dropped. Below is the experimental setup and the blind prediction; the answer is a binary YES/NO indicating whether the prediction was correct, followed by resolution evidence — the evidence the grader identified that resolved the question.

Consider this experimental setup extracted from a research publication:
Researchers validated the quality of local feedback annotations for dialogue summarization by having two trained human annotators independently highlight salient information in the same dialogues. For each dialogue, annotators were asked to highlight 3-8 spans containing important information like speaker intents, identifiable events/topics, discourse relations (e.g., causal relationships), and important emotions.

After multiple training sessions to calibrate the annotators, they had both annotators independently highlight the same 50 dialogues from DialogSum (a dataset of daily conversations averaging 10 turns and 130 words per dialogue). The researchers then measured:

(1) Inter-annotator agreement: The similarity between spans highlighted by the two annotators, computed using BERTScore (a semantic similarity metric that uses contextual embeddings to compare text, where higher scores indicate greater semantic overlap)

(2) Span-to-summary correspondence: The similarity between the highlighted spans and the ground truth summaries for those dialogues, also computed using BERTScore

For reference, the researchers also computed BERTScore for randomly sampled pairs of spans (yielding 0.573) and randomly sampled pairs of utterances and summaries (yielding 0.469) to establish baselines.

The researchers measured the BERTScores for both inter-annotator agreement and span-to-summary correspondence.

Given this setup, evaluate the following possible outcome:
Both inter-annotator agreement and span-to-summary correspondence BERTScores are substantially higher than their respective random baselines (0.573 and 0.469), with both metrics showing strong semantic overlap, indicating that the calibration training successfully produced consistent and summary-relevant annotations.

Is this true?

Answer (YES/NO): YES